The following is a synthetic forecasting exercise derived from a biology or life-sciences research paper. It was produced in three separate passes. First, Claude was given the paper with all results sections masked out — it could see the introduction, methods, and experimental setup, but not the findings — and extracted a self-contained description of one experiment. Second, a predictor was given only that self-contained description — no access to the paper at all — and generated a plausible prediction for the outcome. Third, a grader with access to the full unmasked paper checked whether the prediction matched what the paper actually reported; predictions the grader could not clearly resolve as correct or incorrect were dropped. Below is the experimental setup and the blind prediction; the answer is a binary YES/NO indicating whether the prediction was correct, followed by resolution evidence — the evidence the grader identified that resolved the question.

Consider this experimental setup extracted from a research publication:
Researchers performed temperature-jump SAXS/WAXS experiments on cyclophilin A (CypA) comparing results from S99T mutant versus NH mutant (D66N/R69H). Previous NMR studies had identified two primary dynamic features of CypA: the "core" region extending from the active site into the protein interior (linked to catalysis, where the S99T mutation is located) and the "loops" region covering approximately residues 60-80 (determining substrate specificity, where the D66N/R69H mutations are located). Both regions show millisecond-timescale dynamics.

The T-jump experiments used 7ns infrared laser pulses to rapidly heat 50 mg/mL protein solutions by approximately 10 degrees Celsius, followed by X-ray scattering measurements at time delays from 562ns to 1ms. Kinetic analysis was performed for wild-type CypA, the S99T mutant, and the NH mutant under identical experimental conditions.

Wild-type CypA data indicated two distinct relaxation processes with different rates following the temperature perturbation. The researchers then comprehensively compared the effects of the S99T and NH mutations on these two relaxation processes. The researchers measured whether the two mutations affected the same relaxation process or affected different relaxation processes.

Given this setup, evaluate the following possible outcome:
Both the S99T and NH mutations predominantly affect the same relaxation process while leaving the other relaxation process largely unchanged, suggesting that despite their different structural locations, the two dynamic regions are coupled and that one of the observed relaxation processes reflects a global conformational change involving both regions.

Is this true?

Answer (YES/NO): NO